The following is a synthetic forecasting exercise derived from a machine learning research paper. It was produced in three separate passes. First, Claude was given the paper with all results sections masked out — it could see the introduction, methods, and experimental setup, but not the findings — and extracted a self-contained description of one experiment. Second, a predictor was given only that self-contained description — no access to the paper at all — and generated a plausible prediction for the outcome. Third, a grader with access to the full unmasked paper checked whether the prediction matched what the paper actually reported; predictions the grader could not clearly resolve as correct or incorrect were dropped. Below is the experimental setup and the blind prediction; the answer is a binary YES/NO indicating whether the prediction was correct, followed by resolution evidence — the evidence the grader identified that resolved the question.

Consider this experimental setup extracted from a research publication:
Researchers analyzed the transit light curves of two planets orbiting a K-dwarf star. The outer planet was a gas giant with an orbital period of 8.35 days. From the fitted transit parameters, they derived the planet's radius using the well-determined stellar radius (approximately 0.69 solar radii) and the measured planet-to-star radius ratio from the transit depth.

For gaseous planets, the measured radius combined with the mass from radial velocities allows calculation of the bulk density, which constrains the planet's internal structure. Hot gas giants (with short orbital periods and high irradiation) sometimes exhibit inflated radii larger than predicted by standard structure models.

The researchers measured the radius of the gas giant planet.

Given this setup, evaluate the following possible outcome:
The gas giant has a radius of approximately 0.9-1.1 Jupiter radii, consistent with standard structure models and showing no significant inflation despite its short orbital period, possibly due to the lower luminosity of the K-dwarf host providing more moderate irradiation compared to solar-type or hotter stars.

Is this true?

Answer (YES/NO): NO